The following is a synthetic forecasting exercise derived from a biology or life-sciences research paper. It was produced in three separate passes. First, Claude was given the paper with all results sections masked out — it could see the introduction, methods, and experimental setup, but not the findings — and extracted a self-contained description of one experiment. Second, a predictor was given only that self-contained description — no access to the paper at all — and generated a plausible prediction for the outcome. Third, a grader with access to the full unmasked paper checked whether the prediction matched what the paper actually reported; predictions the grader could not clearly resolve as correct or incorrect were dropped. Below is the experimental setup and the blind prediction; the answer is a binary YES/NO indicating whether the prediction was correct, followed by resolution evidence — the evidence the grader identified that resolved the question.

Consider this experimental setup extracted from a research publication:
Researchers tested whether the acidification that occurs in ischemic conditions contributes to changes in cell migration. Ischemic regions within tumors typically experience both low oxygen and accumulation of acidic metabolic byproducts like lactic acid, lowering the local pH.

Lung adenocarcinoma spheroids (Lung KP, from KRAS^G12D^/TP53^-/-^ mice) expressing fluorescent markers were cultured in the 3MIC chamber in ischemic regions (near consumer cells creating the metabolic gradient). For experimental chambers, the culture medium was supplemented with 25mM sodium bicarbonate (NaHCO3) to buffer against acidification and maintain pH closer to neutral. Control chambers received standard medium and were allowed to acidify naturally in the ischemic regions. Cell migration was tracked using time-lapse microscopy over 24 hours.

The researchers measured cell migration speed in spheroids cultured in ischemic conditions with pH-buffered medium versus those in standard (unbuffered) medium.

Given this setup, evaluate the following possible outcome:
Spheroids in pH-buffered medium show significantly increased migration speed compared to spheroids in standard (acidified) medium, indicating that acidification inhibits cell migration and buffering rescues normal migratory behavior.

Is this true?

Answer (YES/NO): NO